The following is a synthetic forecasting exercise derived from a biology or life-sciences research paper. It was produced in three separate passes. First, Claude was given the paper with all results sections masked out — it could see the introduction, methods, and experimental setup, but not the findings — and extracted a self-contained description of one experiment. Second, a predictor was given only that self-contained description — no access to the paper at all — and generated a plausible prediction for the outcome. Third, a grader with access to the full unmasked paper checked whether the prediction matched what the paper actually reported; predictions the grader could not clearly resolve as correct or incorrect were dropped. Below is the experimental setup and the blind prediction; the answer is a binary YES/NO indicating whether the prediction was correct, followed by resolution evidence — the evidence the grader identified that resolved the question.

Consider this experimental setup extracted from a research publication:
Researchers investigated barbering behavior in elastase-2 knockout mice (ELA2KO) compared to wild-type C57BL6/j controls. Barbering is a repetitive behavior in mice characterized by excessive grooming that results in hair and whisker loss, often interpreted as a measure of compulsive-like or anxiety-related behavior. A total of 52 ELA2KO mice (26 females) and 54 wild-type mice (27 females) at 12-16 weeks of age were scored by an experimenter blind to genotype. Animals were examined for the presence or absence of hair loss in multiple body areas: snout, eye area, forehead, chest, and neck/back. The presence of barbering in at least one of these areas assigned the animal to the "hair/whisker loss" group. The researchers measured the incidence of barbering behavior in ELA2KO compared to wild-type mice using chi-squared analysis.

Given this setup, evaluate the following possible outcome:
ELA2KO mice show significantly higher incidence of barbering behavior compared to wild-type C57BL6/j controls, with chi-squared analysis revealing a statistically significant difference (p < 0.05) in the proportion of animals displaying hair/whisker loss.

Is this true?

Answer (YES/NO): YES